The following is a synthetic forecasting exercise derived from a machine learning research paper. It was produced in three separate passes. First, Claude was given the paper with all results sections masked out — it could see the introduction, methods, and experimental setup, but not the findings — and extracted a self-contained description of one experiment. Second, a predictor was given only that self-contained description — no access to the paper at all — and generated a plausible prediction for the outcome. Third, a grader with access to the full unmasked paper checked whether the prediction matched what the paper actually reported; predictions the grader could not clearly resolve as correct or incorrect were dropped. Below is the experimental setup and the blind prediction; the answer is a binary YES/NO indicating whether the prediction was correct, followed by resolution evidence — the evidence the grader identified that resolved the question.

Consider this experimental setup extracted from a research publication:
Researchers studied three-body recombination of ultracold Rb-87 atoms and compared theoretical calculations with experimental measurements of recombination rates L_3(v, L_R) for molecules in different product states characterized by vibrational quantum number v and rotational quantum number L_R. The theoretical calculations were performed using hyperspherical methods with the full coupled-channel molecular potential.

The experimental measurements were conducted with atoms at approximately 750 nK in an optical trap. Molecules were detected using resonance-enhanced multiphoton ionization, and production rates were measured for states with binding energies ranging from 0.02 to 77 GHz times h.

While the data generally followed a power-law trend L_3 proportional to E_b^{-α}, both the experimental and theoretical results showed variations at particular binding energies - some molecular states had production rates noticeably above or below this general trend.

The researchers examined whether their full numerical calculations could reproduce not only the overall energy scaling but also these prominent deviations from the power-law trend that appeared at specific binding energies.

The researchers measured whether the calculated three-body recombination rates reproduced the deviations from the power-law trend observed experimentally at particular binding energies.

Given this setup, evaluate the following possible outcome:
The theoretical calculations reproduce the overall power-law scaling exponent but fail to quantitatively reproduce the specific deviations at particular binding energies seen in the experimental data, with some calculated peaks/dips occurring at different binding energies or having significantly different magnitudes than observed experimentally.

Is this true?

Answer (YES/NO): NO